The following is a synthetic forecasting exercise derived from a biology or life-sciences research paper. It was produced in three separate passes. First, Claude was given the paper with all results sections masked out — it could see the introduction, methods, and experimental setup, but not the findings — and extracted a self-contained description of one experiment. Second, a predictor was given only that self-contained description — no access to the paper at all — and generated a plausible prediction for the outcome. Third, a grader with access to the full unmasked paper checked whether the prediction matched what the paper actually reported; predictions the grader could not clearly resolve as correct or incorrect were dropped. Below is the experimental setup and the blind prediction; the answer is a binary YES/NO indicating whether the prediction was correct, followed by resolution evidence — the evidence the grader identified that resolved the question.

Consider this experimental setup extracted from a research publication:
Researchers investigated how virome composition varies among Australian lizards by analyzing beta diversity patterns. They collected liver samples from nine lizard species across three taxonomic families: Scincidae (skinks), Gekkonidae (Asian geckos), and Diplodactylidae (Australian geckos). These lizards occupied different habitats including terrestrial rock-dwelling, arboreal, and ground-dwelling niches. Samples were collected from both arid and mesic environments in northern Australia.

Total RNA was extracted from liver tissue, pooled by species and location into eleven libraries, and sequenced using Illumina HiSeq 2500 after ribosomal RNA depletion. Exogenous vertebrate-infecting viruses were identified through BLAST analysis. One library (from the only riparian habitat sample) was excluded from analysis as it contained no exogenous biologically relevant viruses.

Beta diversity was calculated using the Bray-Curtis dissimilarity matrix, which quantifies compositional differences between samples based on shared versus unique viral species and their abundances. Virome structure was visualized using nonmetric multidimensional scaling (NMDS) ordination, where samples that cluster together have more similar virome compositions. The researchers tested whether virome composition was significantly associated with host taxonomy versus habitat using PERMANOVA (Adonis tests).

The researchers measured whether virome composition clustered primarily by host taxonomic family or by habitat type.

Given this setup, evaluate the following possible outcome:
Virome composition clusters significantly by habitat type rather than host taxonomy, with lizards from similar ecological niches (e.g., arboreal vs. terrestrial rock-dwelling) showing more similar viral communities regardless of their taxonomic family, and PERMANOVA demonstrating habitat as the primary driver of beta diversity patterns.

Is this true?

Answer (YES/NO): NO